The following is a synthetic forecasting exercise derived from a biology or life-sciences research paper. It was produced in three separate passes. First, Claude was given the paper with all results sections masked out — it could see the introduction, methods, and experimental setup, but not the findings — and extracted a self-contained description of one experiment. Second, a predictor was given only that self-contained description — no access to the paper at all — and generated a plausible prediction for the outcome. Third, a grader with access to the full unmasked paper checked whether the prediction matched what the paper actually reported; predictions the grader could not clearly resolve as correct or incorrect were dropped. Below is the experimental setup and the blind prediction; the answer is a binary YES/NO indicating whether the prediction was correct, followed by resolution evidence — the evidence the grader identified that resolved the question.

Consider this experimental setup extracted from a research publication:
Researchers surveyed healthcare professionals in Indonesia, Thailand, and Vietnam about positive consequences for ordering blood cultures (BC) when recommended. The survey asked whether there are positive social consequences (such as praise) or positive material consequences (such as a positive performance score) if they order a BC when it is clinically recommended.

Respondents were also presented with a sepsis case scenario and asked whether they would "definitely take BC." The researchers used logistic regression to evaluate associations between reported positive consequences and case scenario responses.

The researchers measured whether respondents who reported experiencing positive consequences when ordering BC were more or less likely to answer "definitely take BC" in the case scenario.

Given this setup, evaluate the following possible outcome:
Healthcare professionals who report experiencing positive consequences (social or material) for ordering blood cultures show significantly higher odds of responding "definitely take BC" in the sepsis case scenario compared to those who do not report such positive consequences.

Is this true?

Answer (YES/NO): NO